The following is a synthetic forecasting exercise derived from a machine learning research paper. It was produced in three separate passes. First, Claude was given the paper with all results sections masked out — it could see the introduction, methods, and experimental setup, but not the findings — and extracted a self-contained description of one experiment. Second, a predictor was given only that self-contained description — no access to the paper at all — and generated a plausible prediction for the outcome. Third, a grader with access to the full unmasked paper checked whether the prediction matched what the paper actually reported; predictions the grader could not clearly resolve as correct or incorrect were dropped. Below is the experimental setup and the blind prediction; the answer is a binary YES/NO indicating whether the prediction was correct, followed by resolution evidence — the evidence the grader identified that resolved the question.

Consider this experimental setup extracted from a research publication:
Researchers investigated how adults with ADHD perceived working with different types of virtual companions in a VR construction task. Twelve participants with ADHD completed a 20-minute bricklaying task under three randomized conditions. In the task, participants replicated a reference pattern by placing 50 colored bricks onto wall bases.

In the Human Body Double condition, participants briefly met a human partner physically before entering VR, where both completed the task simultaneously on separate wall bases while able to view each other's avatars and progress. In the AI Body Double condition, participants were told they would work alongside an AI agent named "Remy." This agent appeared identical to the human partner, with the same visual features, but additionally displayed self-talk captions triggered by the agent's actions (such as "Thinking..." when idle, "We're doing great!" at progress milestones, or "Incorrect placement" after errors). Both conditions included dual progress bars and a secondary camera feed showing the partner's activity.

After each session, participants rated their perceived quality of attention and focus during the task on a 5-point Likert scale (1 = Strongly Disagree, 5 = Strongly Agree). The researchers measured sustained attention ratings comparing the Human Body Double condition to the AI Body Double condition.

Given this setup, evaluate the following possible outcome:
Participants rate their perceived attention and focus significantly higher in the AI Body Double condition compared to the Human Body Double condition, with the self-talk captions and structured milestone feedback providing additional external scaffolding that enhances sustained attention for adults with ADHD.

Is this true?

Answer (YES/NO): NO